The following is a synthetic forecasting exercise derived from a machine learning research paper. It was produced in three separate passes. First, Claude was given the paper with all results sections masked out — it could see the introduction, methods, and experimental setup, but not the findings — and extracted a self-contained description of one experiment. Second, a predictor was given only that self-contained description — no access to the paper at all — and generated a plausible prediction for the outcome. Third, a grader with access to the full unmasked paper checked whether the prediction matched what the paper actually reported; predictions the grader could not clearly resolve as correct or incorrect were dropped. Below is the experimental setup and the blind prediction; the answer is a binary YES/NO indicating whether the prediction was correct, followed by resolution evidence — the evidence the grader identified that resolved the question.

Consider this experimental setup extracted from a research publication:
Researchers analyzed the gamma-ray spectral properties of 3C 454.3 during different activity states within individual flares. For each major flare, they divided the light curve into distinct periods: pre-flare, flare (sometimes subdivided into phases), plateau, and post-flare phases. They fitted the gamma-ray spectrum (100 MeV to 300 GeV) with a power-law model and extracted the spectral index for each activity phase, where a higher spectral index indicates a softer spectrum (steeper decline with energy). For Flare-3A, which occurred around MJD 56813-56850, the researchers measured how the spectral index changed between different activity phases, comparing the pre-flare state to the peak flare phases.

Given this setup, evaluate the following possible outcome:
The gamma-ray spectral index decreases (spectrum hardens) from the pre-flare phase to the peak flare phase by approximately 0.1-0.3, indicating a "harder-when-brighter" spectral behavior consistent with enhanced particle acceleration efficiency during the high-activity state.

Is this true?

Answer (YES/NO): YES